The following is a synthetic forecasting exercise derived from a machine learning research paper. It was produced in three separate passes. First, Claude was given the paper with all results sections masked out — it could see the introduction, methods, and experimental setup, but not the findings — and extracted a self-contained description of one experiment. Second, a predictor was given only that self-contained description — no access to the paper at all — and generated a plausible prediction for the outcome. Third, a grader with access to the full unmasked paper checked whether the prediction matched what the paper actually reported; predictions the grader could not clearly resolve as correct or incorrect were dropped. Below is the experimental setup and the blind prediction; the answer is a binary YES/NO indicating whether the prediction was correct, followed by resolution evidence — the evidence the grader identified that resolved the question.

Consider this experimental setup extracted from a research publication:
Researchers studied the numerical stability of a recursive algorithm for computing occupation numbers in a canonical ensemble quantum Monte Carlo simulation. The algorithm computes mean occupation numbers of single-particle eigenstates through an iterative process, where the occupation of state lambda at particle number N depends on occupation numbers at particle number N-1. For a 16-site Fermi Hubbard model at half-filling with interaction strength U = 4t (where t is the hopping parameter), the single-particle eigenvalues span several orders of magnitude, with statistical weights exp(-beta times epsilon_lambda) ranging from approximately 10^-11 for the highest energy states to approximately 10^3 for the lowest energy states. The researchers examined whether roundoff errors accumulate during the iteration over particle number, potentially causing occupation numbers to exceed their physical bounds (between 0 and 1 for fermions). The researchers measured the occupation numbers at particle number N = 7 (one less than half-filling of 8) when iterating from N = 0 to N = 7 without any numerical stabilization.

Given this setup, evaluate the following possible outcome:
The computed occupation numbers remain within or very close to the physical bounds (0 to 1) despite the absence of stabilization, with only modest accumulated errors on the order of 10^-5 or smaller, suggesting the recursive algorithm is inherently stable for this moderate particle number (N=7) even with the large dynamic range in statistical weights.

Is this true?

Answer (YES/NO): NO